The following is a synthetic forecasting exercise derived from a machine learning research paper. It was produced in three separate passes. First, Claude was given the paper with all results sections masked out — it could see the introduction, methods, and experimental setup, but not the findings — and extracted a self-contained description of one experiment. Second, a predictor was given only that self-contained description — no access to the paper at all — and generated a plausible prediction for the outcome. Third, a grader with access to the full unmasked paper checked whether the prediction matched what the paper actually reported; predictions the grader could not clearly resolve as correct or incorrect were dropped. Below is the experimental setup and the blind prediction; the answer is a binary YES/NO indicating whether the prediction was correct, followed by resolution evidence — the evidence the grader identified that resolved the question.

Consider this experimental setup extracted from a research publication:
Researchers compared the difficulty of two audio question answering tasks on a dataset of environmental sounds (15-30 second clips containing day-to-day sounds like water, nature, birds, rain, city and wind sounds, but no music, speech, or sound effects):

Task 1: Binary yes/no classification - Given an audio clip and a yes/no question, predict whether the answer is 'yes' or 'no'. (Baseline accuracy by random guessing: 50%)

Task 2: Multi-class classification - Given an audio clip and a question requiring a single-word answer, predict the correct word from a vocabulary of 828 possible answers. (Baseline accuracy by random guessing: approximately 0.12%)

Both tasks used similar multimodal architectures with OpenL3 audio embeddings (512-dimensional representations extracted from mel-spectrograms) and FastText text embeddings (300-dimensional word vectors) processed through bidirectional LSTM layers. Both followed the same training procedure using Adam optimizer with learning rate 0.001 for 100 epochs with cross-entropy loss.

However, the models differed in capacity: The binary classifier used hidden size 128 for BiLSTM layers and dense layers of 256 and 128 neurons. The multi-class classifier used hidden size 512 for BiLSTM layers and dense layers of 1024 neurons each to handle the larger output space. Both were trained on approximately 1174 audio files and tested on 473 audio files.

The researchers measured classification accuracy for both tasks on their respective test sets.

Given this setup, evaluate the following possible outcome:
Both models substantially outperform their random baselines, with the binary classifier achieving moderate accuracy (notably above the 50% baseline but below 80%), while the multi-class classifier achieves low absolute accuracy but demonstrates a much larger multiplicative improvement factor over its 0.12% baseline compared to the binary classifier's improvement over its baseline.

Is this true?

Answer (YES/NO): NO